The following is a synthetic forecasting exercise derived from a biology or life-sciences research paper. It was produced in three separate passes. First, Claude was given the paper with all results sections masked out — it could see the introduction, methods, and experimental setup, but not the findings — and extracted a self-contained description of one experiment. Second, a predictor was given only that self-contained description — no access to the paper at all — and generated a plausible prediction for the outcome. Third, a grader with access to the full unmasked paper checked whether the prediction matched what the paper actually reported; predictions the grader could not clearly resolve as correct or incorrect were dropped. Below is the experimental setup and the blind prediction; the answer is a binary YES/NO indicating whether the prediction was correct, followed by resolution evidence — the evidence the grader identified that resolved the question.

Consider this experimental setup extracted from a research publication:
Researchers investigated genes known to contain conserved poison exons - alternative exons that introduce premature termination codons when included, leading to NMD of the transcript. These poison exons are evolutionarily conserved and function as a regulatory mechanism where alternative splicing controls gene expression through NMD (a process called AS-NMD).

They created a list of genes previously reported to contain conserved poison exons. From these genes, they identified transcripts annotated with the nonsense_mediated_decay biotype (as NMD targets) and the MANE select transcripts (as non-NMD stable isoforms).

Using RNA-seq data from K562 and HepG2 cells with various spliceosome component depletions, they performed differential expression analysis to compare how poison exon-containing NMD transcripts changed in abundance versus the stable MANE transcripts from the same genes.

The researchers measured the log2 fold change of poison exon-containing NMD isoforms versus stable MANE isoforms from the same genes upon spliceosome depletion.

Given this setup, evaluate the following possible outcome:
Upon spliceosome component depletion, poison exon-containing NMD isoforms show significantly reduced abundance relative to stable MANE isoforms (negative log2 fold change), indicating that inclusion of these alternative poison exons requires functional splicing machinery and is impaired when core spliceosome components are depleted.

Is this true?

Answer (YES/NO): NO